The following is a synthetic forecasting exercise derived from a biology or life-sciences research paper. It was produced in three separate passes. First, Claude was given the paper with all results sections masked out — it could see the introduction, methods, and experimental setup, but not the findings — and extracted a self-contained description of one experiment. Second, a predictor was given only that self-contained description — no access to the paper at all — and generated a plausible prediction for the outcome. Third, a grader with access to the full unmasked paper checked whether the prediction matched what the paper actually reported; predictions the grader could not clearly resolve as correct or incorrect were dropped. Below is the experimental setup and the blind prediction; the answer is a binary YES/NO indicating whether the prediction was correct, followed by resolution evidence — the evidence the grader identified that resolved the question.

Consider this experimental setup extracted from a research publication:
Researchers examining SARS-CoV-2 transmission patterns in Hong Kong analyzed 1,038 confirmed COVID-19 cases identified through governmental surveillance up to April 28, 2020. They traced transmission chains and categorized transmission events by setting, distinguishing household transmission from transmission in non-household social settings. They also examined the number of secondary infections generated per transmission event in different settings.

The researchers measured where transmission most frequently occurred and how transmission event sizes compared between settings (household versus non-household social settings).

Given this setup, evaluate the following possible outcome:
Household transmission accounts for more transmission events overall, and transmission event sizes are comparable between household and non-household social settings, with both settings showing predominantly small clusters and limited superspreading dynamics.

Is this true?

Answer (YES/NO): NO